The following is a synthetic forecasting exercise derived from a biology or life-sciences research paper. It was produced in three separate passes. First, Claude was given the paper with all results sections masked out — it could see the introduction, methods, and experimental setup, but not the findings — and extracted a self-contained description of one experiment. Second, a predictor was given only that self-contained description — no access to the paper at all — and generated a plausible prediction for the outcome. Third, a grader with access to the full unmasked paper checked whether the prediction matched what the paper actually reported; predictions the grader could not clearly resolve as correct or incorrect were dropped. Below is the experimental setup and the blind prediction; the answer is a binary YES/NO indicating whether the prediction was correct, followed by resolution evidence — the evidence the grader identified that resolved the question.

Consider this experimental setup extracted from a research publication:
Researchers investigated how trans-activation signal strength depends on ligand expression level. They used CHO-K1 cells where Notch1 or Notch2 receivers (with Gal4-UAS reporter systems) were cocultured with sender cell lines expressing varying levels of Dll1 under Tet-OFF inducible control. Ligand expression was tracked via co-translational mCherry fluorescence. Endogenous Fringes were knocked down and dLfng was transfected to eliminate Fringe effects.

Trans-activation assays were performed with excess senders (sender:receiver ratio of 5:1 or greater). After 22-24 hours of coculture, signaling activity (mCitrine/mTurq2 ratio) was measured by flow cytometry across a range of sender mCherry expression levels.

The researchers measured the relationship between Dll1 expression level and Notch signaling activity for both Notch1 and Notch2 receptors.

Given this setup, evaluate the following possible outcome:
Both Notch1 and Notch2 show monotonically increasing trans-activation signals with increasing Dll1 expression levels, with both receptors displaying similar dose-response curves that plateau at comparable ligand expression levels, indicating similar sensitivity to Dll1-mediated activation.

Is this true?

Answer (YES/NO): NO